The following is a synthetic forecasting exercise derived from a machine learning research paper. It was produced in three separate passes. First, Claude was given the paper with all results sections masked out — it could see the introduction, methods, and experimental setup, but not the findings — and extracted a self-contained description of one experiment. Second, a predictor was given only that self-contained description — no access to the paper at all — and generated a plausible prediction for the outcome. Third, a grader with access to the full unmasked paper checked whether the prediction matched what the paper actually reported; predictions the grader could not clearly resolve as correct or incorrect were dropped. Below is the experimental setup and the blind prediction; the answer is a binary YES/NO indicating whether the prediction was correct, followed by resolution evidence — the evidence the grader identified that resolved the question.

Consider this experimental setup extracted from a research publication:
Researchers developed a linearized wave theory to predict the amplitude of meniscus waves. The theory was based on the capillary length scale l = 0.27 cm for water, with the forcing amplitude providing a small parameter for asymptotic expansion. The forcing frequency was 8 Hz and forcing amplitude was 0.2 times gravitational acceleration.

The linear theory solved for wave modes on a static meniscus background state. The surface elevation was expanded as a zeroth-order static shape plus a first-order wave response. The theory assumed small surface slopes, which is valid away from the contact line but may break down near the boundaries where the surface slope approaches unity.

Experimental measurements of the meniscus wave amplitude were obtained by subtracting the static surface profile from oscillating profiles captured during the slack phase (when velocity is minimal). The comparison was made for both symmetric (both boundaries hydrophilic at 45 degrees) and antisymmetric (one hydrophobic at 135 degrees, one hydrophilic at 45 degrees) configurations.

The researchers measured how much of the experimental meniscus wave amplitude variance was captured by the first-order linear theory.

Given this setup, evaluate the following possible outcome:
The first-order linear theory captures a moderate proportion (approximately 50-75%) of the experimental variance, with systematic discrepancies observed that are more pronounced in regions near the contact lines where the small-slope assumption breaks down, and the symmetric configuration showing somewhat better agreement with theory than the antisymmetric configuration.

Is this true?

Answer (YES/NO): NO